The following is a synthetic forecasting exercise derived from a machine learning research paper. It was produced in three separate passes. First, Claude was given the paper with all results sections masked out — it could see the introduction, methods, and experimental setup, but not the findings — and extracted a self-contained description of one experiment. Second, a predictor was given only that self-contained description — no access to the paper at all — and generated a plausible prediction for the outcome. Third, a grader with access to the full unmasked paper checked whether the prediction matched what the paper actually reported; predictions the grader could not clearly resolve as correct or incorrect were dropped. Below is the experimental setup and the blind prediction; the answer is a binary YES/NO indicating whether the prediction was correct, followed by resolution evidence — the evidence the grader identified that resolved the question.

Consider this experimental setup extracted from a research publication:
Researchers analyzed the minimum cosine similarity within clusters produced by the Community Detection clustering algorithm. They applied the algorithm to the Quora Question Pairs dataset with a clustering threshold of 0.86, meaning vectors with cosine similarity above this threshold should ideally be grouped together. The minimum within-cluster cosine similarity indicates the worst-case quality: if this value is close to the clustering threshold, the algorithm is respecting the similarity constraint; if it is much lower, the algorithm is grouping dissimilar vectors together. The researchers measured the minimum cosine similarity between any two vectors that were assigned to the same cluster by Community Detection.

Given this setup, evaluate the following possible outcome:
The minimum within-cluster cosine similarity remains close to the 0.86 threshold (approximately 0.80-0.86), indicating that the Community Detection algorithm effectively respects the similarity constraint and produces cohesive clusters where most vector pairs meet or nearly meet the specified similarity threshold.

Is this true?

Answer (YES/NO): YES